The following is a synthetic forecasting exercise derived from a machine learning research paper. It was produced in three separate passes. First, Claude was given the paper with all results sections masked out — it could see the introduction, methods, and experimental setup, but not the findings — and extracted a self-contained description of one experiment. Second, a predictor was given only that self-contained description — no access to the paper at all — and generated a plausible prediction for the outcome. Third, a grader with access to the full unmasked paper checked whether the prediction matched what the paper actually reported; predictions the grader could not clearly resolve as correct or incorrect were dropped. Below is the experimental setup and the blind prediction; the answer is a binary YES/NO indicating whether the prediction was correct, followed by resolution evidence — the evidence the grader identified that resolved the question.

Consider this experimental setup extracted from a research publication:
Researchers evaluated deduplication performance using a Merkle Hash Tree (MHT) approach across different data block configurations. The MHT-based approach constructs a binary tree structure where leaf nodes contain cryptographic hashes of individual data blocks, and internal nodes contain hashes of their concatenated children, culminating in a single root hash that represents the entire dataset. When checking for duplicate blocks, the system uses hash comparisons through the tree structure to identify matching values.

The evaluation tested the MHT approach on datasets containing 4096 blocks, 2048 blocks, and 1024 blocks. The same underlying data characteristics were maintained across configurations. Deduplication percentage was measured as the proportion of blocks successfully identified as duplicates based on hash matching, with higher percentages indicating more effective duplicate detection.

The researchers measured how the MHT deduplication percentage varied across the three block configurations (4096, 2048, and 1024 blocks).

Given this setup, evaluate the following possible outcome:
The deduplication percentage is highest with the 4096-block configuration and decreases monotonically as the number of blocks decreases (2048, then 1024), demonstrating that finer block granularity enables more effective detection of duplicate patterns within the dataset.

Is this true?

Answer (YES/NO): NO